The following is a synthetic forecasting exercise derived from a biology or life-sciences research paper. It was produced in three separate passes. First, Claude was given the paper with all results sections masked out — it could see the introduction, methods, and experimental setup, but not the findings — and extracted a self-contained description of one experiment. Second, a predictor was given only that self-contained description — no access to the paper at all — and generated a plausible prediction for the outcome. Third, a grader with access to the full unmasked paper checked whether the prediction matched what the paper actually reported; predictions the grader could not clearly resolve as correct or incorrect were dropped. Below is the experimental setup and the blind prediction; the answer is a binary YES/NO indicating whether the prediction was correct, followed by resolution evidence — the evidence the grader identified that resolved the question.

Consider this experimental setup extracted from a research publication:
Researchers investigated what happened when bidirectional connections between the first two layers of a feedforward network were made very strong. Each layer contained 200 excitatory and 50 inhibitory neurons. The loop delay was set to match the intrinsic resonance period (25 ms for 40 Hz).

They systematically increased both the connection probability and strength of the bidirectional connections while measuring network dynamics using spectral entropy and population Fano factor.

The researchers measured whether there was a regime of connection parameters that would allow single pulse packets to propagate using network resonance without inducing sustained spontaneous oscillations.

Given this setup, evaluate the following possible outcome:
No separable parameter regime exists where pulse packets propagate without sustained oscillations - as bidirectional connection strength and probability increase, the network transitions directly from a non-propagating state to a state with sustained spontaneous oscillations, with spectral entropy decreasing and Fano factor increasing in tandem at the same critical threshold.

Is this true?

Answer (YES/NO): NO